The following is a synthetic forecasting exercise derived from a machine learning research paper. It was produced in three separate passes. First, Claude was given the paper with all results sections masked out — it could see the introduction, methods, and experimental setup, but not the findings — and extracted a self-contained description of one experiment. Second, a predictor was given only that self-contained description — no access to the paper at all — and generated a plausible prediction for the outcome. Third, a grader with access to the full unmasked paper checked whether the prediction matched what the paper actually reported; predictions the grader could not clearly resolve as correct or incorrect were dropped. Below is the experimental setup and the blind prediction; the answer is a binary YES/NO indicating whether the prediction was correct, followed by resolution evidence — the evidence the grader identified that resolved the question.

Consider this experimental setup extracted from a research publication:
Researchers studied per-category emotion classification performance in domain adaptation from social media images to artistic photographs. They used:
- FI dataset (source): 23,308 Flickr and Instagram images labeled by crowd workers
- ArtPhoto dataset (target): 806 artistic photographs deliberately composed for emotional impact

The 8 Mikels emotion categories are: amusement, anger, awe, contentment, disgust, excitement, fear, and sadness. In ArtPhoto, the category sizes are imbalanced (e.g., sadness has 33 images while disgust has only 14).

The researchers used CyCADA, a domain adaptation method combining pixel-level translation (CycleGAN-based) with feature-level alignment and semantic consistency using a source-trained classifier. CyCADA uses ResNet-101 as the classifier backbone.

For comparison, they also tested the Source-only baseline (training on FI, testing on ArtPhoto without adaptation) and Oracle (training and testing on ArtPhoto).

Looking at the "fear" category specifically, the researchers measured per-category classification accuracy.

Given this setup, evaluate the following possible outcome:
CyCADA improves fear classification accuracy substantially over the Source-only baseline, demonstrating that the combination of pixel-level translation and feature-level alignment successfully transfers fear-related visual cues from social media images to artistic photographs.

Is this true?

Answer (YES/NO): YES